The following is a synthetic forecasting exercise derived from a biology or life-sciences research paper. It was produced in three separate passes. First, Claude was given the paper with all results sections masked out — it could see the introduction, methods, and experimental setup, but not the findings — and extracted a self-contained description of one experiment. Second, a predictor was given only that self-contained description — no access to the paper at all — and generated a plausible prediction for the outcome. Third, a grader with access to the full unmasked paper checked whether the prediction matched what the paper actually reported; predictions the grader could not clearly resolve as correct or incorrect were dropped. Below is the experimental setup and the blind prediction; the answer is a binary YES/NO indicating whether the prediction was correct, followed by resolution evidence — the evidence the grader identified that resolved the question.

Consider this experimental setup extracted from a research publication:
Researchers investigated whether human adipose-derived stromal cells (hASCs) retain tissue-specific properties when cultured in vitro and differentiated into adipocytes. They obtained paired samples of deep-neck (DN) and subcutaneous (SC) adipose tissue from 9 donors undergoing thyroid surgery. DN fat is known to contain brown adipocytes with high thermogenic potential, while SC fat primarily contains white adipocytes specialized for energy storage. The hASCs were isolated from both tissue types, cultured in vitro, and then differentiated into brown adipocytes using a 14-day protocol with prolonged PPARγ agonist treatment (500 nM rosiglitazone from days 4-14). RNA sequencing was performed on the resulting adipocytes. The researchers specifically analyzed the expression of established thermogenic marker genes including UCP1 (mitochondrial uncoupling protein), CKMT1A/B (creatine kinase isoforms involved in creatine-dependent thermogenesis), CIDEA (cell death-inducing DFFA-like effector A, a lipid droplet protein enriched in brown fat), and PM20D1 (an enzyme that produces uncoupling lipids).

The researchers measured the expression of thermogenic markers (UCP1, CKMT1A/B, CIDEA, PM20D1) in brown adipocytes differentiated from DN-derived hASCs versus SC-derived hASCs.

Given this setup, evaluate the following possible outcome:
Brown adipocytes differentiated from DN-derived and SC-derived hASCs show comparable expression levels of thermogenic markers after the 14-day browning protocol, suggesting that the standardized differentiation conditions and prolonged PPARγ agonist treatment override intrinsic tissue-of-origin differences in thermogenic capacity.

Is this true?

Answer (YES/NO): NO